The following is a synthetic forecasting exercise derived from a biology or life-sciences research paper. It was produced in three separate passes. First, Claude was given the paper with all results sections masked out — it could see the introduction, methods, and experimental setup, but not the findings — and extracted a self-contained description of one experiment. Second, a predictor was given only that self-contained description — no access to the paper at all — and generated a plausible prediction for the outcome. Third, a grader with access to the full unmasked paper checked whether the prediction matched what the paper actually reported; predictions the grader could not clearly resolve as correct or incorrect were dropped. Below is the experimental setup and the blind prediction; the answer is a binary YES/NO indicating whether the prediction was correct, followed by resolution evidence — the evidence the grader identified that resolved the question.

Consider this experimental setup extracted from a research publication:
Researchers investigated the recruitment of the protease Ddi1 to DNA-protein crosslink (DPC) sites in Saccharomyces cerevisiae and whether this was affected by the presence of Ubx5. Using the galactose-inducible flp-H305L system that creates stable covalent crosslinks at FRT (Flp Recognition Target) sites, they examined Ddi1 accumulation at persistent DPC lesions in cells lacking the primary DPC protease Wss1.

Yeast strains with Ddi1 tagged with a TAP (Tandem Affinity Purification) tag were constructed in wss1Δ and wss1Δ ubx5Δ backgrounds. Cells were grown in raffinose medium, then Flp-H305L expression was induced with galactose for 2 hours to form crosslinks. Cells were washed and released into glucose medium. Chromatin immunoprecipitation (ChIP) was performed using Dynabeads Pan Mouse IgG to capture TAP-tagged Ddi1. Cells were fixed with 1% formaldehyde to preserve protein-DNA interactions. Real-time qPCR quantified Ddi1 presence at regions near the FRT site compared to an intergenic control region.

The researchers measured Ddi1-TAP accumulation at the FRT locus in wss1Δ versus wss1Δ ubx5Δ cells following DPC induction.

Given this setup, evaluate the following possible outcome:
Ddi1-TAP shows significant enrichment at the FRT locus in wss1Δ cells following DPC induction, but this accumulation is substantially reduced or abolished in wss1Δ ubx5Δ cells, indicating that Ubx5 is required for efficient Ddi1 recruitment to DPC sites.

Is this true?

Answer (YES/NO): NO